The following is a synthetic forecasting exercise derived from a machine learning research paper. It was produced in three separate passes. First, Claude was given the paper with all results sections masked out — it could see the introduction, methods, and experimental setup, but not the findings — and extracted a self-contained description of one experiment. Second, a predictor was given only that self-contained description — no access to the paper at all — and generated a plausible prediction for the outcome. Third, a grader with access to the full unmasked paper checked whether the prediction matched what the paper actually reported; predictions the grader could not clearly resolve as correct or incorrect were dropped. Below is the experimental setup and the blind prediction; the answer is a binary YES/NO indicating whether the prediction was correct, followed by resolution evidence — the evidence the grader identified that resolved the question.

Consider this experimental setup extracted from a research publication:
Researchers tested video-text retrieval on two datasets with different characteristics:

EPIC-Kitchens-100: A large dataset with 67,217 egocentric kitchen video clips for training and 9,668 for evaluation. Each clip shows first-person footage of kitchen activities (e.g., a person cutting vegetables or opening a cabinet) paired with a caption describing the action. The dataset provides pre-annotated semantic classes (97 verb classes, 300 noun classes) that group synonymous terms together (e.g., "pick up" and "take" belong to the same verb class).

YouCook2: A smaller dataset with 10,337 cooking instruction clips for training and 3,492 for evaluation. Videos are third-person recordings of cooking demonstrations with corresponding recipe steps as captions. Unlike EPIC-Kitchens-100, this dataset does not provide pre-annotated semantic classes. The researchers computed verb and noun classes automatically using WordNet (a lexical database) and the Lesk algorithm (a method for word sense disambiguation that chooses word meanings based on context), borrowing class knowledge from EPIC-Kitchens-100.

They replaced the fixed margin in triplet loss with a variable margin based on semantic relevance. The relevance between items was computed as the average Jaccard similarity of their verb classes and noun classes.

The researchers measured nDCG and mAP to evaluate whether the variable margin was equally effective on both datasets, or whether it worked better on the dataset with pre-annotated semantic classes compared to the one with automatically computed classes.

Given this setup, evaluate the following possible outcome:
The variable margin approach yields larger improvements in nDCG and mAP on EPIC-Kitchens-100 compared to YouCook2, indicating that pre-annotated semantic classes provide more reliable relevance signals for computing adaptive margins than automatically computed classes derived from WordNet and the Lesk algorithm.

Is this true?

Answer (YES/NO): YES